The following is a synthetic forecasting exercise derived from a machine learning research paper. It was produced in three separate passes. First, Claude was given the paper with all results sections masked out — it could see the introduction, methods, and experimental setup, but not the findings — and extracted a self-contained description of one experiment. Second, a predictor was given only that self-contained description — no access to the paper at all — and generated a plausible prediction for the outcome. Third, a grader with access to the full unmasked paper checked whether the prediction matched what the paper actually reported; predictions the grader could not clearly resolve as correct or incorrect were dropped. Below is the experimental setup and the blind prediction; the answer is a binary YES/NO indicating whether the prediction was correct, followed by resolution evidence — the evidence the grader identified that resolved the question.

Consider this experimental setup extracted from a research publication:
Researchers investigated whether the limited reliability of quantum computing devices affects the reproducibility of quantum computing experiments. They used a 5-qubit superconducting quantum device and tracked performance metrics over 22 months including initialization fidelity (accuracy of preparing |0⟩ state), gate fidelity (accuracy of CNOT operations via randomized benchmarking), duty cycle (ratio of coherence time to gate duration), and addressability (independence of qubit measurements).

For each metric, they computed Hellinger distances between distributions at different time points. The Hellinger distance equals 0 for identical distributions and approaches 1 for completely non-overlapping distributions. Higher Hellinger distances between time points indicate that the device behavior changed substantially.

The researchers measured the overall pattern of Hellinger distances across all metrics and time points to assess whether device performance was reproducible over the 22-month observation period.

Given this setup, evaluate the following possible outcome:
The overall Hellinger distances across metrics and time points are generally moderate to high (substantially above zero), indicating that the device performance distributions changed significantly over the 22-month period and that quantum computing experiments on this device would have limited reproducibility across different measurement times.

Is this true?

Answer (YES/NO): YES